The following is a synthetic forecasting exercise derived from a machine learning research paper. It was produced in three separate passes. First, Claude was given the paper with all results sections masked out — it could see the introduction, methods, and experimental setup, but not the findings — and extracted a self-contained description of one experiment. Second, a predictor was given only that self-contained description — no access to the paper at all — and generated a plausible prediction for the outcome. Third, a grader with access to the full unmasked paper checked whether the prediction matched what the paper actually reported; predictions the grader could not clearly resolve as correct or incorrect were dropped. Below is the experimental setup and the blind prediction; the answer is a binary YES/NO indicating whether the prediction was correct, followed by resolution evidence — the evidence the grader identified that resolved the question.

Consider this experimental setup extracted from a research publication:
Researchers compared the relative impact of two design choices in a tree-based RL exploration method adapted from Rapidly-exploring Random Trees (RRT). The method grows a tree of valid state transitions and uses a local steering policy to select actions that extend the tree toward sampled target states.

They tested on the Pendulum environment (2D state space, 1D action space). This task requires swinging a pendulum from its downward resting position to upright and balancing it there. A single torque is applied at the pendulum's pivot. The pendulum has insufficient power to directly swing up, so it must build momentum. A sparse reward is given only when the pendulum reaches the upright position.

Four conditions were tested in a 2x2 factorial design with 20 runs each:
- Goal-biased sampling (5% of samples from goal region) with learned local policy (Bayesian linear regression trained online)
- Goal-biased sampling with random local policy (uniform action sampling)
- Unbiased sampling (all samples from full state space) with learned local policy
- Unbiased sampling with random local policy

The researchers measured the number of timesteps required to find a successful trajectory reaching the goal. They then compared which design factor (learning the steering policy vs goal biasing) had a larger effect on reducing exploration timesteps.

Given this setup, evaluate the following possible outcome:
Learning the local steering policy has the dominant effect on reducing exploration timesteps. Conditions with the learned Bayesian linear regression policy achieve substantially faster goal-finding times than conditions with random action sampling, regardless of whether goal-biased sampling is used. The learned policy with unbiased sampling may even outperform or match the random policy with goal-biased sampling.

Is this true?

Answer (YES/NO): YES